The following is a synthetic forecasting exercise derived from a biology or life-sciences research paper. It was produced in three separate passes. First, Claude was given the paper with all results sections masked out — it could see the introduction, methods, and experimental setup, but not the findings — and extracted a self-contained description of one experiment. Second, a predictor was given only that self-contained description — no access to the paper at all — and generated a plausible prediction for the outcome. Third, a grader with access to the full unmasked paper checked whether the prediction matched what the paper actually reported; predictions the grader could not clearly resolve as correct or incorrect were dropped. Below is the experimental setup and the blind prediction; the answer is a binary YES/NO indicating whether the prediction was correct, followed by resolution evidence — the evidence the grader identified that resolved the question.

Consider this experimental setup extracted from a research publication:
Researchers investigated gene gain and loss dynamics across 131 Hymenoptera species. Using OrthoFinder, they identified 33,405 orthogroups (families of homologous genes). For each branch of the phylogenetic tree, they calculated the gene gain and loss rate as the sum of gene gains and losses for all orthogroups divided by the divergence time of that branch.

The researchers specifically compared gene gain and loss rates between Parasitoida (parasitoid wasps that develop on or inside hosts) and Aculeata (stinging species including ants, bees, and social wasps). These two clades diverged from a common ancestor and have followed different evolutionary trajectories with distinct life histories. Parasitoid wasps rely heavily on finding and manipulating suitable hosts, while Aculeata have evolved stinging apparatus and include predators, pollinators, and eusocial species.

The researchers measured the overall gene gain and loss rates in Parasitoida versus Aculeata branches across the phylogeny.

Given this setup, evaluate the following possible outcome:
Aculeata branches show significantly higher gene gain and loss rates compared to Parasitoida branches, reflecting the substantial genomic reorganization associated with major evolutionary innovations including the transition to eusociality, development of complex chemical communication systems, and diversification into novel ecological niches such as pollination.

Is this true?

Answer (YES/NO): NO